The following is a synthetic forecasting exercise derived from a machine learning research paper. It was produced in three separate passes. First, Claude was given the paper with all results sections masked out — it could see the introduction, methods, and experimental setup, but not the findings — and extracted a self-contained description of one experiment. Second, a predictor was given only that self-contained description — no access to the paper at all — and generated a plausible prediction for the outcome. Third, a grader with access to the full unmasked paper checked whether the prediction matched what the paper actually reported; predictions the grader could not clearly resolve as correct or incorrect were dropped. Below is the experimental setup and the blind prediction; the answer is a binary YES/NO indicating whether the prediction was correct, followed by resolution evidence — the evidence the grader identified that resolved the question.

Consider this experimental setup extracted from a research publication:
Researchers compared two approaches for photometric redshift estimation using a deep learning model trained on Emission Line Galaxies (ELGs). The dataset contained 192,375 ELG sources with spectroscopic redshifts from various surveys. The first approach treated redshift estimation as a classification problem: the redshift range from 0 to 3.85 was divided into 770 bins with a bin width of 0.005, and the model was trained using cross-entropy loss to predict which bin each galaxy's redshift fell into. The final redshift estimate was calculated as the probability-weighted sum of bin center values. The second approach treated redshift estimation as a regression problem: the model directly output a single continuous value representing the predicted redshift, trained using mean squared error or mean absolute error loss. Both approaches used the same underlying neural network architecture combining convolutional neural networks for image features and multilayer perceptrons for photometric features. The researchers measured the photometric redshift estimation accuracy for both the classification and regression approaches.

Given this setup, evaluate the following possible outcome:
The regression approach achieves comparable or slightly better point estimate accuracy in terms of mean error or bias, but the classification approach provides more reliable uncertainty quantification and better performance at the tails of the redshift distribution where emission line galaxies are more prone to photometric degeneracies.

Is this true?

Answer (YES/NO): NO